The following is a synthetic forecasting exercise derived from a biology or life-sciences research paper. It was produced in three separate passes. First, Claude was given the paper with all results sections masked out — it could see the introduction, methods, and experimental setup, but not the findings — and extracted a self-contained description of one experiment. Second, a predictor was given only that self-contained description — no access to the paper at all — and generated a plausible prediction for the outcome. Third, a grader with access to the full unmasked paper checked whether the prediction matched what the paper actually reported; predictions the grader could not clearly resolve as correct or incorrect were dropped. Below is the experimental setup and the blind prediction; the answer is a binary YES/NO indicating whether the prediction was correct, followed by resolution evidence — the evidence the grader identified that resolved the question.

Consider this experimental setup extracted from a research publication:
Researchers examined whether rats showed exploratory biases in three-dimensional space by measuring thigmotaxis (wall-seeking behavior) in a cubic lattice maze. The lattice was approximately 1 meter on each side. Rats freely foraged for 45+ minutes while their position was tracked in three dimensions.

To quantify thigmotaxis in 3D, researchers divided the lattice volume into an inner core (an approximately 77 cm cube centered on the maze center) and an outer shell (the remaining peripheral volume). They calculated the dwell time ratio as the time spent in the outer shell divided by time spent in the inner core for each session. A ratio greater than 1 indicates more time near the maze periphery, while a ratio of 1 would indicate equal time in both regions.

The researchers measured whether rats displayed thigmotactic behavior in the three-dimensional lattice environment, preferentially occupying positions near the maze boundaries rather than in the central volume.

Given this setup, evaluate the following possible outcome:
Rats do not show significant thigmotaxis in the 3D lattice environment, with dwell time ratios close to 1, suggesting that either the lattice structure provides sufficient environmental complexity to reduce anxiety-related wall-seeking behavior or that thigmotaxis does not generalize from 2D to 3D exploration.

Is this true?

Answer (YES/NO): NO